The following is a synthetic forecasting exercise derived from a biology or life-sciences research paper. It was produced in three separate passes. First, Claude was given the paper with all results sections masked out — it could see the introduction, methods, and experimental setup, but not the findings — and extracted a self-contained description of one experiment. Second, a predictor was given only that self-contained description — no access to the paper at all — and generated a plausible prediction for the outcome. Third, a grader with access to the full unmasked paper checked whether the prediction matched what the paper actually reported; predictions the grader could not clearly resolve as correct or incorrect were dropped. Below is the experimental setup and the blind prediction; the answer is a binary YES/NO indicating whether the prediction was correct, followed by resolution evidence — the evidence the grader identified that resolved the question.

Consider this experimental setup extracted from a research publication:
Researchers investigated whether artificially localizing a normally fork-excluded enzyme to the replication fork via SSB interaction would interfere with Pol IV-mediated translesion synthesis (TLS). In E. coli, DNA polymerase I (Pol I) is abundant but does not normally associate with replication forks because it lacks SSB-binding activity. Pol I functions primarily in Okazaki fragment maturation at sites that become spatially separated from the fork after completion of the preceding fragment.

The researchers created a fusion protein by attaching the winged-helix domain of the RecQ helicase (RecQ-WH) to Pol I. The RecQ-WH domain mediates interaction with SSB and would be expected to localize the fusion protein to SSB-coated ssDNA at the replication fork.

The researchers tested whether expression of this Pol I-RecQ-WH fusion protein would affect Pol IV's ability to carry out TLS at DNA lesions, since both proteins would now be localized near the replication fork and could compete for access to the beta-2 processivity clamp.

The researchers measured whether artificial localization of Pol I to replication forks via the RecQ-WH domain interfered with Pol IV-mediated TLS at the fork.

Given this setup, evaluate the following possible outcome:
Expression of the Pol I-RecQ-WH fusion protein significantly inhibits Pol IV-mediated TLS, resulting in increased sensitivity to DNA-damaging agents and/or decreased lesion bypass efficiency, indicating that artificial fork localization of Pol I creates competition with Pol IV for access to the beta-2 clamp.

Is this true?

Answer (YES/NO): NO